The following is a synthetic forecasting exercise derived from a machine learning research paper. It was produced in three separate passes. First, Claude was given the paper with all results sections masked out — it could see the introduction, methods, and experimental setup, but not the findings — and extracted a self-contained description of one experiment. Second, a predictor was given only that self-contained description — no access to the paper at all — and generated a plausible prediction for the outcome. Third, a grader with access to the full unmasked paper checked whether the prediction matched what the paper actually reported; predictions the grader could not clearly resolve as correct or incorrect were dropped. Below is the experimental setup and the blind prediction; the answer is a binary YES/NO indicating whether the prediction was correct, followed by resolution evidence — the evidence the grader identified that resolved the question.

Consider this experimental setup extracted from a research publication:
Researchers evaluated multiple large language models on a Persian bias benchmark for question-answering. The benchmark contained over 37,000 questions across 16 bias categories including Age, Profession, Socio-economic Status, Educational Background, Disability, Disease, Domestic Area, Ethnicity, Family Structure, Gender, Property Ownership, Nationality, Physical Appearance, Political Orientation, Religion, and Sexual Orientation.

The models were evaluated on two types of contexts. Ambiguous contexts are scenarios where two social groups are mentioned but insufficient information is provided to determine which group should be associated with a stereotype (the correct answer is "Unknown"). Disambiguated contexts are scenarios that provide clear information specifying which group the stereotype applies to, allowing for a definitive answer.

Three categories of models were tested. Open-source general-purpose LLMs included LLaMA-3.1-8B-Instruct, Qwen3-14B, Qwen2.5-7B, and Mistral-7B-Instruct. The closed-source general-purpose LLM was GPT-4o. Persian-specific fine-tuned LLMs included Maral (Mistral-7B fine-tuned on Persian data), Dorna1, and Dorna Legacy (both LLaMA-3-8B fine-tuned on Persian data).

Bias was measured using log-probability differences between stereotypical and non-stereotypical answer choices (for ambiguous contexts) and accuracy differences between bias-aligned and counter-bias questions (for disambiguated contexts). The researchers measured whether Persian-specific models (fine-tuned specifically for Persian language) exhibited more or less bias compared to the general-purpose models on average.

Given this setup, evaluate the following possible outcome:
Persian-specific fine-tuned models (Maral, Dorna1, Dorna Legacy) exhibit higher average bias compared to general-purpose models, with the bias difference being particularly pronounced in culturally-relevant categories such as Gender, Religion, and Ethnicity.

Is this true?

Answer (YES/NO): NO